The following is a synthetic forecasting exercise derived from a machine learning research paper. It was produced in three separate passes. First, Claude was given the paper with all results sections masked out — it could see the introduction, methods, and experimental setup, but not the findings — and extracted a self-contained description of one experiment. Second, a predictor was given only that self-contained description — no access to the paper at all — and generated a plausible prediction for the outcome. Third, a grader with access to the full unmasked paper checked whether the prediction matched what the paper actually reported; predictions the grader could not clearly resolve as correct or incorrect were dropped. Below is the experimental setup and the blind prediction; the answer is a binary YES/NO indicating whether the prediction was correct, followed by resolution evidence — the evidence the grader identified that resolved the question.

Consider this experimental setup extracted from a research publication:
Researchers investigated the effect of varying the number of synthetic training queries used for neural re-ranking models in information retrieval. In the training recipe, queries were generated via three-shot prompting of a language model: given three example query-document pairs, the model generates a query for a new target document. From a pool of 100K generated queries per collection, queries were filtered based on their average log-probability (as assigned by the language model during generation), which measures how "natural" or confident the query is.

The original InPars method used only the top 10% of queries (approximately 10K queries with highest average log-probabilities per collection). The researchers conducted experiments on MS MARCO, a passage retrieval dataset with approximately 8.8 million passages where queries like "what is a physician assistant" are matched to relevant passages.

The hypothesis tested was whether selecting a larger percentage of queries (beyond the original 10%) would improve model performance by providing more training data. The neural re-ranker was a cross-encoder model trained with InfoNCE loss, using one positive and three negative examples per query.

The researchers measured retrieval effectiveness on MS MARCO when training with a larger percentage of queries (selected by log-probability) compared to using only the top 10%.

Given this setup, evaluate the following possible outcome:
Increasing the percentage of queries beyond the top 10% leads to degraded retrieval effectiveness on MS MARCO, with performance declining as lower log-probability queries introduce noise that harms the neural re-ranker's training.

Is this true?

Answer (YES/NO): YES